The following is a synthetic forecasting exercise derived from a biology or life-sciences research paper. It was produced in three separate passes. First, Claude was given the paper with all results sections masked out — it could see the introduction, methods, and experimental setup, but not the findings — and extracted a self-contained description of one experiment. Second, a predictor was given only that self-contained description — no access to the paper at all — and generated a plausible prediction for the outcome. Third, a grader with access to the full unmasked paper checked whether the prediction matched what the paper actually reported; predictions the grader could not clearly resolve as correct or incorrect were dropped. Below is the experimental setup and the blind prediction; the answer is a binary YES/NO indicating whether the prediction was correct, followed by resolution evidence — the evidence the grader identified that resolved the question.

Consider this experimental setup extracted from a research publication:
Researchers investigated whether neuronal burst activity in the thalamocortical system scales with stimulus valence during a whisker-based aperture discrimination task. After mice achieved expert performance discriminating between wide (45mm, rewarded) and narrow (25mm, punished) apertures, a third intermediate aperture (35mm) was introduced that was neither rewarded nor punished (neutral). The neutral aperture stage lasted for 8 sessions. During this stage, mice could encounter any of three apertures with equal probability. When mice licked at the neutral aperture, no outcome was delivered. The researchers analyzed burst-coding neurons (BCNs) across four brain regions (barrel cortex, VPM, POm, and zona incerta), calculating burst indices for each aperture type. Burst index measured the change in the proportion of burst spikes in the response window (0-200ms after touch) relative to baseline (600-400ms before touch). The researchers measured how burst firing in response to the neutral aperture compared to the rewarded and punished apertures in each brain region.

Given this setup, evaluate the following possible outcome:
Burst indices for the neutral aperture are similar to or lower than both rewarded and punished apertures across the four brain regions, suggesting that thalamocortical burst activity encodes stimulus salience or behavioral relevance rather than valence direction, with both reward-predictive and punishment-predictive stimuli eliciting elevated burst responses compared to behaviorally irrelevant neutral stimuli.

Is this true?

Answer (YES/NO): NO